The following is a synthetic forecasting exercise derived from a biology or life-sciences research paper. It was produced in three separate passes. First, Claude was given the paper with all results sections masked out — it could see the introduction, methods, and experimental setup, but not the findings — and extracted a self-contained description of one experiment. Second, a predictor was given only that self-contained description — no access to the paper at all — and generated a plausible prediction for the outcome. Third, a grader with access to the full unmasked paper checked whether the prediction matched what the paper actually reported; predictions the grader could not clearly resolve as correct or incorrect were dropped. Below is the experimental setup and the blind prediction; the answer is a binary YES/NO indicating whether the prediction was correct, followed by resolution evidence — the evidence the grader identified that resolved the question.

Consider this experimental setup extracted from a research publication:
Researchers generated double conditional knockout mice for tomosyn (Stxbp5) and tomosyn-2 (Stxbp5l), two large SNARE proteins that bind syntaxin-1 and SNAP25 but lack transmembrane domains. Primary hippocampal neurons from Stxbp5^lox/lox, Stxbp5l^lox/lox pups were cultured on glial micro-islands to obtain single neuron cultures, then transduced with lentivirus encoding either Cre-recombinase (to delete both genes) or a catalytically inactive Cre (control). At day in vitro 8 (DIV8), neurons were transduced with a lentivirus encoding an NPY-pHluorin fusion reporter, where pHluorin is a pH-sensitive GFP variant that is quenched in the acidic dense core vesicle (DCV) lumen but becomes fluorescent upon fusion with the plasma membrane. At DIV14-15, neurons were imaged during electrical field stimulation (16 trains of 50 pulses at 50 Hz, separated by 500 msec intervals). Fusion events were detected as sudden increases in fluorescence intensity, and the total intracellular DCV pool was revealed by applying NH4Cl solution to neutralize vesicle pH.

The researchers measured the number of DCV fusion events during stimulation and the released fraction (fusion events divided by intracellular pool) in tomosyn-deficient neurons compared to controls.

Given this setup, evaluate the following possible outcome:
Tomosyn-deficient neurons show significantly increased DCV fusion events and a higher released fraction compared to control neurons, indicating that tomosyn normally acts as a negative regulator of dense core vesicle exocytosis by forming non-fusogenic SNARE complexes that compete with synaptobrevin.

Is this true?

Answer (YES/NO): NO